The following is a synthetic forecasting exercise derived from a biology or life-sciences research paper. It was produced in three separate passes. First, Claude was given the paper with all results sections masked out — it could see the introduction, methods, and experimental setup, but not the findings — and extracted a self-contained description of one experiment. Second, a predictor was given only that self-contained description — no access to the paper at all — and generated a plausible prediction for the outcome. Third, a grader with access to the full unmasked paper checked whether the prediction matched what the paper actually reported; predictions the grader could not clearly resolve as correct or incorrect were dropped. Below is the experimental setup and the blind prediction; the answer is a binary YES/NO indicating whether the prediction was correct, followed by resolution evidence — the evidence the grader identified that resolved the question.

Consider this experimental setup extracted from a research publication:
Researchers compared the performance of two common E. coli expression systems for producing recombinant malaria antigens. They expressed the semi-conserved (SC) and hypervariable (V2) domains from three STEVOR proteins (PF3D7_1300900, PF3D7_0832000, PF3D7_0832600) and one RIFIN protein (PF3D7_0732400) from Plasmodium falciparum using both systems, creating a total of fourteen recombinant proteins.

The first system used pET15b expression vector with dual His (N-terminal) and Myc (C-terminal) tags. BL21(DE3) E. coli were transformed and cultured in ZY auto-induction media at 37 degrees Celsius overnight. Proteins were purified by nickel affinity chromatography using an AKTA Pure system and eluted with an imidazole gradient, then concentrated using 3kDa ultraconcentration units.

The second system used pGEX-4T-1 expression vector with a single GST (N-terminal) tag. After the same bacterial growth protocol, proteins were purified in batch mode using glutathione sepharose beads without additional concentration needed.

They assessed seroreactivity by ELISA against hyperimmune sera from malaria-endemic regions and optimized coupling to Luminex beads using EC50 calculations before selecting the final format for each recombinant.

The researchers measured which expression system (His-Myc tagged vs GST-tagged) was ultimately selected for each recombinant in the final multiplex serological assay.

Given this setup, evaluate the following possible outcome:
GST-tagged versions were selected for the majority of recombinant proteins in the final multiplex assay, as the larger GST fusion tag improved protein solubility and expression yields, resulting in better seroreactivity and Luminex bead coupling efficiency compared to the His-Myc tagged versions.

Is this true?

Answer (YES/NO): NO